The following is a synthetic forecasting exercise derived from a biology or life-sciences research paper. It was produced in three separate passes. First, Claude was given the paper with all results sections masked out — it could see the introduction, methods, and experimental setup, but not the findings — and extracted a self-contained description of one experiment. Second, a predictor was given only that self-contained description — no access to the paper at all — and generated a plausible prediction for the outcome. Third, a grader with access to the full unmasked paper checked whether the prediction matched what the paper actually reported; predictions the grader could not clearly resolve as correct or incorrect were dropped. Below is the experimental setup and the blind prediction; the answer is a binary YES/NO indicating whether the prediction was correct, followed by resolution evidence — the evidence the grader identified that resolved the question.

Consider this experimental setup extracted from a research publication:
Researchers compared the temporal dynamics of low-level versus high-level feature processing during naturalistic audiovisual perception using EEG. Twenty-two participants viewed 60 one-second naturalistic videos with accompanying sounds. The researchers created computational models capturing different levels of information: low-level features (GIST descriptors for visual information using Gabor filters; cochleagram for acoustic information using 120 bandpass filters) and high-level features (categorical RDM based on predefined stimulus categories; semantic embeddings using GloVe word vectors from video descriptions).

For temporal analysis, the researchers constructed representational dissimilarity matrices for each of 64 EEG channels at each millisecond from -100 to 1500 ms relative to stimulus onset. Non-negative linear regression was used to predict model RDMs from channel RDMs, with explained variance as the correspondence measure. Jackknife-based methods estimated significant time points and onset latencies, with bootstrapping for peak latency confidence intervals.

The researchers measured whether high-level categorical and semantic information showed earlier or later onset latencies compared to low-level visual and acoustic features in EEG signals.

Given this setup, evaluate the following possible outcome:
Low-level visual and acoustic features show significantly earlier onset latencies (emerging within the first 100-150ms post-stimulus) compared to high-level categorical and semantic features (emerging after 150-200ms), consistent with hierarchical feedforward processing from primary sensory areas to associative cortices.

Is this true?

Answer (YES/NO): YES